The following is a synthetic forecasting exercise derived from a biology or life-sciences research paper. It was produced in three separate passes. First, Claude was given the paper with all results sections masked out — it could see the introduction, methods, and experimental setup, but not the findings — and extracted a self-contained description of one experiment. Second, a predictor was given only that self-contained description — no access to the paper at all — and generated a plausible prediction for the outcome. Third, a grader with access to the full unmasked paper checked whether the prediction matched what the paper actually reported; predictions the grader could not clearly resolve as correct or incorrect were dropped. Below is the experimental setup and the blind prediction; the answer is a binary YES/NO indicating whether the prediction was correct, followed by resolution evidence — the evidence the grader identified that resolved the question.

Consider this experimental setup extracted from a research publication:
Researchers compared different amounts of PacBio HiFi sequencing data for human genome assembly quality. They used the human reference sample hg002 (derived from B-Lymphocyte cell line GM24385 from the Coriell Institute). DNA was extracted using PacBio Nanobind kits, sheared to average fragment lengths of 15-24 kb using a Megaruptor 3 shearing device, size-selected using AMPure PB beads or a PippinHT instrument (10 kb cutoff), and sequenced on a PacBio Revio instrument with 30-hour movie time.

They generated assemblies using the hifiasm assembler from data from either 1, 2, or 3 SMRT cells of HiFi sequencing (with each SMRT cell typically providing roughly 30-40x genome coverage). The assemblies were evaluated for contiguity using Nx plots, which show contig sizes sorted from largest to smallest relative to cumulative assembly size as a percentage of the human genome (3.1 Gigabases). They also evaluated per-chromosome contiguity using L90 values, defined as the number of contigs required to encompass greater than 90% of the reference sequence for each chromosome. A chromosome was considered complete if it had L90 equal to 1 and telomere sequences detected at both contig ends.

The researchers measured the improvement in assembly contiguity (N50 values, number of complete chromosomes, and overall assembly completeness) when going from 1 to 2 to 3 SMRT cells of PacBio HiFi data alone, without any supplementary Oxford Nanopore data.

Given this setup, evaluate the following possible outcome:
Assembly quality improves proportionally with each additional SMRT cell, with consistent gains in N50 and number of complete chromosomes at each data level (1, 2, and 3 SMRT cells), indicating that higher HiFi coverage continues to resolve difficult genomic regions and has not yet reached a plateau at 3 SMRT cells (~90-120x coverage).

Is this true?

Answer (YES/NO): NO